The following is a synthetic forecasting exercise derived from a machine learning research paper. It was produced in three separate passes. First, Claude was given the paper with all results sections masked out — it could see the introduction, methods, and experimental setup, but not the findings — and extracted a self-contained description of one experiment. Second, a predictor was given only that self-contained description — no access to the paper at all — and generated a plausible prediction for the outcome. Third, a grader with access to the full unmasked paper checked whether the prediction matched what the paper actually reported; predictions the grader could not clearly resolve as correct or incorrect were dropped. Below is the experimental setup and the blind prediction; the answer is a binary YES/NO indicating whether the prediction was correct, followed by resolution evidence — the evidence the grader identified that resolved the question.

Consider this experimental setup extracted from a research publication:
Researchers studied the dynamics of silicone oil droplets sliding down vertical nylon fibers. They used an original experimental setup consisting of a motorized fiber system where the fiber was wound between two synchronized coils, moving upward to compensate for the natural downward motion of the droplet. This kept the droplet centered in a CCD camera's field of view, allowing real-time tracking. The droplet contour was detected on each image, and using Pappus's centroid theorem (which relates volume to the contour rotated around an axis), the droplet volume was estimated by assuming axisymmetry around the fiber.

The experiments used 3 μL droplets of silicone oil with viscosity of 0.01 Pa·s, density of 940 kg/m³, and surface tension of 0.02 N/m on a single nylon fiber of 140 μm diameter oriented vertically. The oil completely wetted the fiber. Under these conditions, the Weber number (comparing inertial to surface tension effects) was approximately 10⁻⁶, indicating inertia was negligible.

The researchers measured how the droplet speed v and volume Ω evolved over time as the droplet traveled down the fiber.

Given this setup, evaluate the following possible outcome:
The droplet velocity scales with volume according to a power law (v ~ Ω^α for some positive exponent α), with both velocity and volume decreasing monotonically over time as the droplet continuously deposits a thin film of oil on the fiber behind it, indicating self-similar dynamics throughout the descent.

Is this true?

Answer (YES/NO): NO